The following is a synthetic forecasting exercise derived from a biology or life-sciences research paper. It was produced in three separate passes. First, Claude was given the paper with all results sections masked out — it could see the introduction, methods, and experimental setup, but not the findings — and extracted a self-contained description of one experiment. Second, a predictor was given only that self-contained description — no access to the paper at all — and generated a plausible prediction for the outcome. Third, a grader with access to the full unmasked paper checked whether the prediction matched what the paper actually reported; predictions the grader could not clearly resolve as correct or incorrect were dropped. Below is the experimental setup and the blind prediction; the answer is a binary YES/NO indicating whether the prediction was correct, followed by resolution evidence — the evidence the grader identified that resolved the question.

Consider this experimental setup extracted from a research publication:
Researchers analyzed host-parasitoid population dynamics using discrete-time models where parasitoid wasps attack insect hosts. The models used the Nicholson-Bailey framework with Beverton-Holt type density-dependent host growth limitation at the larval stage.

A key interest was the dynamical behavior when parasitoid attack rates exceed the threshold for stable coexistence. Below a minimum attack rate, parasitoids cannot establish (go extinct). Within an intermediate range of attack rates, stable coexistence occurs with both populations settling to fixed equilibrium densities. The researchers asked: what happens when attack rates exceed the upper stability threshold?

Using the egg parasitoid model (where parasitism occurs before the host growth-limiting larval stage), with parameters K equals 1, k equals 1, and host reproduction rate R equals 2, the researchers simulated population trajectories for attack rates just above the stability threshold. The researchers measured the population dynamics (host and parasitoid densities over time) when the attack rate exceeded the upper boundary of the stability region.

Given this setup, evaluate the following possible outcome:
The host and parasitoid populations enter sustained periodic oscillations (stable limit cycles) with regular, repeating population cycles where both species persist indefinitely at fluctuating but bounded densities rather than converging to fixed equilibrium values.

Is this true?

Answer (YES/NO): YES